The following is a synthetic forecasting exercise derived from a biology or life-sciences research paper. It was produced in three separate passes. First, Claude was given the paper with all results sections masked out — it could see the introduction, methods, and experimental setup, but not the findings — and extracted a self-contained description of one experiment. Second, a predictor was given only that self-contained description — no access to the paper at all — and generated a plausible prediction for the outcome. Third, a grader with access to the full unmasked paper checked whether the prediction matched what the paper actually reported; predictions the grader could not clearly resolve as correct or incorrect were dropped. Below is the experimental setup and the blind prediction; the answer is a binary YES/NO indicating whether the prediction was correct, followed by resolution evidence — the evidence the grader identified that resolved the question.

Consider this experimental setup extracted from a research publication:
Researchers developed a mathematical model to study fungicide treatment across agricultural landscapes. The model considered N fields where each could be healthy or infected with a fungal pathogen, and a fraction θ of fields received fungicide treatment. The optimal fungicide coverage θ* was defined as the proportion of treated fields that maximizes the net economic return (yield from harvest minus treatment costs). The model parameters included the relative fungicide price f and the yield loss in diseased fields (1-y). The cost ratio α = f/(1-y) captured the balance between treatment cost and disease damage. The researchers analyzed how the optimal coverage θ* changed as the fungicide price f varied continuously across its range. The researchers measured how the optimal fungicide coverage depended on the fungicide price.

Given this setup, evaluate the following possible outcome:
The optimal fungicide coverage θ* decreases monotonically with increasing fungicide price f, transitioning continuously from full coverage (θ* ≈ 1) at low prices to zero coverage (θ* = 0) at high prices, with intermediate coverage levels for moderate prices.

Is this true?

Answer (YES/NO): NO